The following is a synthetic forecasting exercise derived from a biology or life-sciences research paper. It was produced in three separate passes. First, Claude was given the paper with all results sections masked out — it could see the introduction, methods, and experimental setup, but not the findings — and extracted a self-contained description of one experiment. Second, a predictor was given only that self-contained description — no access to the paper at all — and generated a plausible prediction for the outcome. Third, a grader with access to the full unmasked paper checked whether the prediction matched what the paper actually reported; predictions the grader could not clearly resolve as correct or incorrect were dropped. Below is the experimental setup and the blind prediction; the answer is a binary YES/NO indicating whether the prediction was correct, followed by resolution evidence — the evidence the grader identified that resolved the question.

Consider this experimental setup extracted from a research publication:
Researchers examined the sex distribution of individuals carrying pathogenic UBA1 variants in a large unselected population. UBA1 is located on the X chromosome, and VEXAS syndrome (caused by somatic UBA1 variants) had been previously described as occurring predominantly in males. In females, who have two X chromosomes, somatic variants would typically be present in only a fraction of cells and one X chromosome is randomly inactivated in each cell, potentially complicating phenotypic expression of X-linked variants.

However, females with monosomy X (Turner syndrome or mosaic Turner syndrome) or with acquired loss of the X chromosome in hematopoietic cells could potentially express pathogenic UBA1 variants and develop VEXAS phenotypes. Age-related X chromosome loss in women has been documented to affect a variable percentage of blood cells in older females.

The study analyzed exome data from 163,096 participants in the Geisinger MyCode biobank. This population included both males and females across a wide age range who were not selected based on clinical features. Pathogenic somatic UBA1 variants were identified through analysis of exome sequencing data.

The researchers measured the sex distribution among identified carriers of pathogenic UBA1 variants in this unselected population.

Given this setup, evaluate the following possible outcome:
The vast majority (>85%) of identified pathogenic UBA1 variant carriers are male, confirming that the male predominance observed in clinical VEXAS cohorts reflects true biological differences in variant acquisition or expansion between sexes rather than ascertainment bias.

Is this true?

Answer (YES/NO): NO